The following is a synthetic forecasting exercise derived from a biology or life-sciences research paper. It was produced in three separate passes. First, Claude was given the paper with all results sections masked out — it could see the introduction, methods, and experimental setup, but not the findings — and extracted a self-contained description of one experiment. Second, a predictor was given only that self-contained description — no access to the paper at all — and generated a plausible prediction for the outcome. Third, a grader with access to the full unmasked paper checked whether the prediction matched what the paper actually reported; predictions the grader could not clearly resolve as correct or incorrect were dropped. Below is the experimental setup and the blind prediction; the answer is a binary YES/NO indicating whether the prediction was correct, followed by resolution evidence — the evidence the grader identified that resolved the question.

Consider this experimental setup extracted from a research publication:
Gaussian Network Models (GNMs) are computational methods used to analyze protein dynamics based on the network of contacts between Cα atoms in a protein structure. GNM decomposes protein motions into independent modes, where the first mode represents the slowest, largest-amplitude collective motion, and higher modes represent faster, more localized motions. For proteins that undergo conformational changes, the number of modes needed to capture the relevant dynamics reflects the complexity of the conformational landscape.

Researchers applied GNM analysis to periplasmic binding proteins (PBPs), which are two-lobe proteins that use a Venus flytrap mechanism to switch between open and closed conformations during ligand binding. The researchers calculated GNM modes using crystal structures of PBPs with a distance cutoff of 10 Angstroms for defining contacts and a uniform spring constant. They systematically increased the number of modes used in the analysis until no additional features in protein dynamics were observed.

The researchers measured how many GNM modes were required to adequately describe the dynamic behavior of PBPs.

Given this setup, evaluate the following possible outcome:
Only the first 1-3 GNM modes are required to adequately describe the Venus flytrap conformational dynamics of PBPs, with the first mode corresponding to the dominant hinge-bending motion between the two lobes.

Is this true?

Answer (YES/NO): NO